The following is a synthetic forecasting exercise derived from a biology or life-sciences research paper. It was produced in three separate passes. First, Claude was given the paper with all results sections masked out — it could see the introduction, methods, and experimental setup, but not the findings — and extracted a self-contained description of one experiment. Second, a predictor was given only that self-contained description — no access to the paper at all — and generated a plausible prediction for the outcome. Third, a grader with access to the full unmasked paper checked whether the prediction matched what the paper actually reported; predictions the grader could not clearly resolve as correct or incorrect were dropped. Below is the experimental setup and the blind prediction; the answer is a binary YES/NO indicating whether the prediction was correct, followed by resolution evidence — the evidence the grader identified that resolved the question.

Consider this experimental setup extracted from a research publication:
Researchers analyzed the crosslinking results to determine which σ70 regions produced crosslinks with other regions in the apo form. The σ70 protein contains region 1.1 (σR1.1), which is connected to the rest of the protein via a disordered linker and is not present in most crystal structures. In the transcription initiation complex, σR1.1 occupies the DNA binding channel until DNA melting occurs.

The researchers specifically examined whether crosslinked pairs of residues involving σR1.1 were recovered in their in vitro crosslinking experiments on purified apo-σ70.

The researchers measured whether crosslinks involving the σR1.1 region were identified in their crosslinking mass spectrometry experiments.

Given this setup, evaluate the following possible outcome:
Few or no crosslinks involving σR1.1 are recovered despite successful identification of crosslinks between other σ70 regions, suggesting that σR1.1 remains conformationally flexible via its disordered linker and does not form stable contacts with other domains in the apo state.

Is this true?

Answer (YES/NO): YES